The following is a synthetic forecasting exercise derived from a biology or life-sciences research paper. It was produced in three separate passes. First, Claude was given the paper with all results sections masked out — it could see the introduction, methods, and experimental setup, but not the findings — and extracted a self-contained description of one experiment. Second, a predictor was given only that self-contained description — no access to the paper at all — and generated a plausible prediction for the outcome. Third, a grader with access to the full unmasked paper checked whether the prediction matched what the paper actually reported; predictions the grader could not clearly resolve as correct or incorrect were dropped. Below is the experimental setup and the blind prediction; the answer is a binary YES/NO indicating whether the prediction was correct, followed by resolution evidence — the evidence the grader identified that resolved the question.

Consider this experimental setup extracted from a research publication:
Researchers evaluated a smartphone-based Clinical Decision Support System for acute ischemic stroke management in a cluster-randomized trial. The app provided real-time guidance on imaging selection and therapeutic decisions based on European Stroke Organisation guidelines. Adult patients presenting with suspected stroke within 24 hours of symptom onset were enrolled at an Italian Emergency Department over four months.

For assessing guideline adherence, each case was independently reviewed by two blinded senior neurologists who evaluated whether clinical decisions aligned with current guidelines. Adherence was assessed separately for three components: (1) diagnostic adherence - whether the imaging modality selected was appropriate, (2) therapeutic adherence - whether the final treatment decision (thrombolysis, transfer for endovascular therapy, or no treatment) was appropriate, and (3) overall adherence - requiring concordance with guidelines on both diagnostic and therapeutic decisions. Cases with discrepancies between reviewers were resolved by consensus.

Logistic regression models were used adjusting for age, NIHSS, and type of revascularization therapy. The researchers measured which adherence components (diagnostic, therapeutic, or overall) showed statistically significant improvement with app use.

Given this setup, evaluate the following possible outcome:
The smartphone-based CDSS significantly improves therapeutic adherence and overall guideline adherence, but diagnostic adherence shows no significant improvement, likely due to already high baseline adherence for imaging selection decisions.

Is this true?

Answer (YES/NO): NO